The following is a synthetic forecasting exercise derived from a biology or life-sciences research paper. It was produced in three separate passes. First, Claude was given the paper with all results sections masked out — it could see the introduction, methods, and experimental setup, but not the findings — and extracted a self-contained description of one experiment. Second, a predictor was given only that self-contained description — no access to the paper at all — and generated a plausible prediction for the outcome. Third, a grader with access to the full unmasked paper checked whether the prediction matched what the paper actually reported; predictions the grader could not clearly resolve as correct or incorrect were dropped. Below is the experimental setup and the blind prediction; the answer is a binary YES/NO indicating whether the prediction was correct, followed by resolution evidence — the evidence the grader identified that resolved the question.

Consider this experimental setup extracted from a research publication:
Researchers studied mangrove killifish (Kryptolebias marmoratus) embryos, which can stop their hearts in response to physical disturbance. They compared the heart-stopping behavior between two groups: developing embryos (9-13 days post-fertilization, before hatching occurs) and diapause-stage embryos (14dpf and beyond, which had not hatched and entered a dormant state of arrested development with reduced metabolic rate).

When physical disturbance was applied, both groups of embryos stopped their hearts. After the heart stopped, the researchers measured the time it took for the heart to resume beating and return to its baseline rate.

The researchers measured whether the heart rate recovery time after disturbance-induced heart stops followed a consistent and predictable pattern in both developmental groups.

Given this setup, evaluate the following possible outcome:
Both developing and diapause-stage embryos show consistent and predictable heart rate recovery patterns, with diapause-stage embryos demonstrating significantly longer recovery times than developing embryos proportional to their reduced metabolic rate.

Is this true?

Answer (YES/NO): NO